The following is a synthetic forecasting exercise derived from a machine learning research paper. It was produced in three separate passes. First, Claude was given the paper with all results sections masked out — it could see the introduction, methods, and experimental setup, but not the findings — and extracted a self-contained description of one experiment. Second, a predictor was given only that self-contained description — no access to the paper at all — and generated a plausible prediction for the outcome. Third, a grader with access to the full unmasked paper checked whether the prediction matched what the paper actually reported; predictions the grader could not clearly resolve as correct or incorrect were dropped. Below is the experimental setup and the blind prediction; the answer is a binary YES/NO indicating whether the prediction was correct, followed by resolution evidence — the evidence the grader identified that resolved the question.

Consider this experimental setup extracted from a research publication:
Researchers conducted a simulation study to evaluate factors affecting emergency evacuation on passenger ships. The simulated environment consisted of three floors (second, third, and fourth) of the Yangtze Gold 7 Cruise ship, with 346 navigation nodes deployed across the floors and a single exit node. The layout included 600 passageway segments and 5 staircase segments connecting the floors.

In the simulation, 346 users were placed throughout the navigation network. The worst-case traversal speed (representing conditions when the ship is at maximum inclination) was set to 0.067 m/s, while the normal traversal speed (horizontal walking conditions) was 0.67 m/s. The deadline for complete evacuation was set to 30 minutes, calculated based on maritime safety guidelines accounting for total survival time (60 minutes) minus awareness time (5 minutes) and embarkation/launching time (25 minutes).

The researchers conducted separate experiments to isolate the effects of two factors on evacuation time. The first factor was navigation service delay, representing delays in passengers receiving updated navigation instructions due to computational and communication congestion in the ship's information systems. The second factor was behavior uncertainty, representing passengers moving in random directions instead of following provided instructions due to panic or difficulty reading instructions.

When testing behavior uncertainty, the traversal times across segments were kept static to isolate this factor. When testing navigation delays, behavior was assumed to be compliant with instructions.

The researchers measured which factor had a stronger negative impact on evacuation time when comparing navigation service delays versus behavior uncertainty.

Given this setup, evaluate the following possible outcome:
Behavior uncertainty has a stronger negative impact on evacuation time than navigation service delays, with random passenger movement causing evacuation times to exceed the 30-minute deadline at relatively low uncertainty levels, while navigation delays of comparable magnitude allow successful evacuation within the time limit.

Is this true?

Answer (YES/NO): NO